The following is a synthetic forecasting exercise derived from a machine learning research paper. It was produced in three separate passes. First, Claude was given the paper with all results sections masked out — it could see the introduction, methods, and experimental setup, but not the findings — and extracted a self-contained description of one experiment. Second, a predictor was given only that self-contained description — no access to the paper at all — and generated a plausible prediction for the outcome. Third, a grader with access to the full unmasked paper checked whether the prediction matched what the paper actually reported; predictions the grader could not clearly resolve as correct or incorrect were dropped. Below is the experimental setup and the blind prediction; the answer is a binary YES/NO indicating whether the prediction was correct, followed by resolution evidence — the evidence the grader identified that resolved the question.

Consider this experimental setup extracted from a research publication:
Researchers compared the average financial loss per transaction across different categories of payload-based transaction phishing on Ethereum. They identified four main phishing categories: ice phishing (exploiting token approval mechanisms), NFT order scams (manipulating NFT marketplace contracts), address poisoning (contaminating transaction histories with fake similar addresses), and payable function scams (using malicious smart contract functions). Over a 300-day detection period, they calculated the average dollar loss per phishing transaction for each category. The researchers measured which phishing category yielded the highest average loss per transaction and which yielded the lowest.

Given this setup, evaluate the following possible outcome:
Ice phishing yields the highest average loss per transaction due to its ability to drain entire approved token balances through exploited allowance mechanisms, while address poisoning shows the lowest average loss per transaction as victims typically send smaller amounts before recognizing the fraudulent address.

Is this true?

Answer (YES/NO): NO